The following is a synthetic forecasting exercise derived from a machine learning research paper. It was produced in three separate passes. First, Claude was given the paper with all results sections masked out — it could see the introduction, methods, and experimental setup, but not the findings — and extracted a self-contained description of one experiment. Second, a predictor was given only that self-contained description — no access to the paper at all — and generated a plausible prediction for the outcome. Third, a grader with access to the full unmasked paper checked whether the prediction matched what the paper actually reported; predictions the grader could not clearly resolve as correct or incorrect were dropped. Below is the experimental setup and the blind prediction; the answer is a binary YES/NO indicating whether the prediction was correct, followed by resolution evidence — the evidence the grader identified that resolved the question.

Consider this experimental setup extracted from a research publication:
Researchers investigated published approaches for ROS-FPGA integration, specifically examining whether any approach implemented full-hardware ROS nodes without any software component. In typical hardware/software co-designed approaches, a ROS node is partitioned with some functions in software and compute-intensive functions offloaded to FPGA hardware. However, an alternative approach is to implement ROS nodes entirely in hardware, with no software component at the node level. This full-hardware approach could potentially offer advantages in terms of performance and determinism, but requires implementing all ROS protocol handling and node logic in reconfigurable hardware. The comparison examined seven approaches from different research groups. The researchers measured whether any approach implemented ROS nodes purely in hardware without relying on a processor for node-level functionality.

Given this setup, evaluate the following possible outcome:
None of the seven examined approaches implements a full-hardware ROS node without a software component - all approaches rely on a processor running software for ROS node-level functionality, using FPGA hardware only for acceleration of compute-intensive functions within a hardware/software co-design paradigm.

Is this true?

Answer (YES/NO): NO